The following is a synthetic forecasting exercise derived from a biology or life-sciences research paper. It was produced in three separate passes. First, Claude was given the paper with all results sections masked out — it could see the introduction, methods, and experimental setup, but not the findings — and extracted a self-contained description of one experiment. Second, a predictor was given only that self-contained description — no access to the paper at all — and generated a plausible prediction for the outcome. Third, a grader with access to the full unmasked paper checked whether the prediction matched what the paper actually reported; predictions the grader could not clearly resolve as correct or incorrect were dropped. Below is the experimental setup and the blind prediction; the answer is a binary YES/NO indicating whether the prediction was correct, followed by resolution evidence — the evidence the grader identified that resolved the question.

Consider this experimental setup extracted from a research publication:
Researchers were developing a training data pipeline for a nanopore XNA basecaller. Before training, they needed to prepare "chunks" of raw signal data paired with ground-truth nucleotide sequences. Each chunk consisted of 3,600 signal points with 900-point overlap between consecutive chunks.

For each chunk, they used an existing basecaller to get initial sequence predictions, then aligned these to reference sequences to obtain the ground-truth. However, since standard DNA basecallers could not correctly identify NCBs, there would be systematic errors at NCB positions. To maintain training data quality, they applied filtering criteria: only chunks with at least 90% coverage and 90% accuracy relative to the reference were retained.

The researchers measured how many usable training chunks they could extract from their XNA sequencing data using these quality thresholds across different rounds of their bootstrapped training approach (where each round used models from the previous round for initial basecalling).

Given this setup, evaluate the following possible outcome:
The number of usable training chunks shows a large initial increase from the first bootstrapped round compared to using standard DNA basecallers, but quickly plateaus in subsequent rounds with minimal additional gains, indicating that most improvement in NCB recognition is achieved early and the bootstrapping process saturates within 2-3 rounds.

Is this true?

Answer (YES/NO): YES